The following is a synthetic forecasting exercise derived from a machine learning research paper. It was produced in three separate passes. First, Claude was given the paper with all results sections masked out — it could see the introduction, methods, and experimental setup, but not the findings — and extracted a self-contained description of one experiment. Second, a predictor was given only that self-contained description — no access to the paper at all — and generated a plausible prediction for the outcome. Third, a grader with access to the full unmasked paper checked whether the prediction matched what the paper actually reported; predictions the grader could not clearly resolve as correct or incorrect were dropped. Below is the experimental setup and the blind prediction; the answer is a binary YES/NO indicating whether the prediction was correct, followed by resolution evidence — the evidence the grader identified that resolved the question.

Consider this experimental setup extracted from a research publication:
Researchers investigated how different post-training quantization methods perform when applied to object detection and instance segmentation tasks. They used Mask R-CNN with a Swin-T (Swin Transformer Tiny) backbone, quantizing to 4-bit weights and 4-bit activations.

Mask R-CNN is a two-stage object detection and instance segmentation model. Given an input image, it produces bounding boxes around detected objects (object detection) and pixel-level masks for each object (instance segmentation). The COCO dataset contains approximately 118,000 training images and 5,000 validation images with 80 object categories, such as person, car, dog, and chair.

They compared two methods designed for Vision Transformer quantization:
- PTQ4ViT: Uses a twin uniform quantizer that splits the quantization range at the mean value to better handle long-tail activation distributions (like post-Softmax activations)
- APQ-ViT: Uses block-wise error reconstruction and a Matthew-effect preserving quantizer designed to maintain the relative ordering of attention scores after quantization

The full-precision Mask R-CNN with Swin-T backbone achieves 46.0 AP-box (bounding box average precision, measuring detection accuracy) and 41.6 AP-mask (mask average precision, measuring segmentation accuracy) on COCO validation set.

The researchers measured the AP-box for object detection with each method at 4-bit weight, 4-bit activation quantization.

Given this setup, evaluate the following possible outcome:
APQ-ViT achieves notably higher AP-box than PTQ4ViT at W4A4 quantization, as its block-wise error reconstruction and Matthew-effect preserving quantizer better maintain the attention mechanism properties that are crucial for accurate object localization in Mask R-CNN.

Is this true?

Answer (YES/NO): YES